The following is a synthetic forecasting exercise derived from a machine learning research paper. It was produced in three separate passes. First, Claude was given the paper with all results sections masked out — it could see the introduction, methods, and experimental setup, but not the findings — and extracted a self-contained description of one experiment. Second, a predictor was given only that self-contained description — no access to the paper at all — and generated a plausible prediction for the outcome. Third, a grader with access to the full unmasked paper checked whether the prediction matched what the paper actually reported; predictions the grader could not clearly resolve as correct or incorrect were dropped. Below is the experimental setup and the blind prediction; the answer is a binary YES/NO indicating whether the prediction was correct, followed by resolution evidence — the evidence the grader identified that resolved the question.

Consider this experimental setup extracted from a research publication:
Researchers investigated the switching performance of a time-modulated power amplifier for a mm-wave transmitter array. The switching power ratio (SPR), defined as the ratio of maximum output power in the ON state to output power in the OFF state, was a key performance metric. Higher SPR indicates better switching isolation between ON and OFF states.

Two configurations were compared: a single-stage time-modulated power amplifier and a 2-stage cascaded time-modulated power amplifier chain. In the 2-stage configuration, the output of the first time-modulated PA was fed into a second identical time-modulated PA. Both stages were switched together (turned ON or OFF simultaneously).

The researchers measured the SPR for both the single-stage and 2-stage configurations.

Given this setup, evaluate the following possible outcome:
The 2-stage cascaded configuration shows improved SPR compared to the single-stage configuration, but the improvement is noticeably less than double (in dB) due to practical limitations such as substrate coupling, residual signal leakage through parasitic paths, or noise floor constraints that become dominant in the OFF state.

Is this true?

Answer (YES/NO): NO